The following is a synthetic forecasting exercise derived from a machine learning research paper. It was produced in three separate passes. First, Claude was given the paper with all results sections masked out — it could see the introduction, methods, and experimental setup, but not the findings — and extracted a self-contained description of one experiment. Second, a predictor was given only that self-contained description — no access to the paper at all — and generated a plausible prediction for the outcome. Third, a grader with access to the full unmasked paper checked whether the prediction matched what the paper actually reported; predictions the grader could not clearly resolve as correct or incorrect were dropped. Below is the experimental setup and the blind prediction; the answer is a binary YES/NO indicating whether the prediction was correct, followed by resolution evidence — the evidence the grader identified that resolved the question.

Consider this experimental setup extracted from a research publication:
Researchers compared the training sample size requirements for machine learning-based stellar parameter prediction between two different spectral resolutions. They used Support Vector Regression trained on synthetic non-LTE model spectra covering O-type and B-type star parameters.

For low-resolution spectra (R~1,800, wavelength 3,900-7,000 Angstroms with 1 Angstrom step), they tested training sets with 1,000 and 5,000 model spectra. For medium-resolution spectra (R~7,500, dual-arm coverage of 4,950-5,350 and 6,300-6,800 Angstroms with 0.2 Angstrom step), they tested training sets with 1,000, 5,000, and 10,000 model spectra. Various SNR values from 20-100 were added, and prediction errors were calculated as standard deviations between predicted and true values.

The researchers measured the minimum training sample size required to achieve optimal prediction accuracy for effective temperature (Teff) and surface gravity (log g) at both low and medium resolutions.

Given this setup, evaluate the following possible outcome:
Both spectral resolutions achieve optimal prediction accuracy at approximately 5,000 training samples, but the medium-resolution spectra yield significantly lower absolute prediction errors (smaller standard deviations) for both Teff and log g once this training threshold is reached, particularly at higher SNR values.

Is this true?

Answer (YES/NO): NO